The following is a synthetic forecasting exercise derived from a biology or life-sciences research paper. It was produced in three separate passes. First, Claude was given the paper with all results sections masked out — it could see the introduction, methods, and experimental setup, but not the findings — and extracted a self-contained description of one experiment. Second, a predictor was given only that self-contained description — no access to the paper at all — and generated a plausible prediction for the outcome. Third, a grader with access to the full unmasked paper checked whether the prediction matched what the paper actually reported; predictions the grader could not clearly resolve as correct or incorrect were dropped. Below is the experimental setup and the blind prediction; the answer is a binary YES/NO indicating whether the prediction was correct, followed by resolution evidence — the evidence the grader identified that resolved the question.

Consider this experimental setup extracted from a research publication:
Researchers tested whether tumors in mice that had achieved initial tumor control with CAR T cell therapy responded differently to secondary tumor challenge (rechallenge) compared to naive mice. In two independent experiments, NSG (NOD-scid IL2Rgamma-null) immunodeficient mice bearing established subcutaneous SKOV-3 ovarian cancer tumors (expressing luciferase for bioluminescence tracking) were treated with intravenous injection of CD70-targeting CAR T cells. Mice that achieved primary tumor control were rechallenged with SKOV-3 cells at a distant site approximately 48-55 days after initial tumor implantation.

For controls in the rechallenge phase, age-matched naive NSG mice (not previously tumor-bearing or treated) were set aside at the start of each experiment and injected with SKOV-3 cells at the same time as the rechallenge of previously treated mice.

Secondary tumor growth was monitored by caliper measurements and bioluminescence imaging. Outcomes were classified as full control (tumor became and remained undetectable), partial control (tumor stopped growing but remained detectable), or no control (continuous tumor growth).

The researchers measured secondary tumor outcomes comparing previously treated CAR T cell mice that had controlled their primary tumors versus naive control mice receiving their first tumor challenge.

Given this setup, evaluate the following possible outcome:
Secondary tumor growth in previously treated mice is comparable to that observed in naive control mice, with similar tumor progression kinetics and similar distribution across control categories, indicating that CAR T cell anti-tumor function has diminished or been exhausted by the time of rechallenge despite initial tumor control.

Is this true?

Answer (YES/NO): NO